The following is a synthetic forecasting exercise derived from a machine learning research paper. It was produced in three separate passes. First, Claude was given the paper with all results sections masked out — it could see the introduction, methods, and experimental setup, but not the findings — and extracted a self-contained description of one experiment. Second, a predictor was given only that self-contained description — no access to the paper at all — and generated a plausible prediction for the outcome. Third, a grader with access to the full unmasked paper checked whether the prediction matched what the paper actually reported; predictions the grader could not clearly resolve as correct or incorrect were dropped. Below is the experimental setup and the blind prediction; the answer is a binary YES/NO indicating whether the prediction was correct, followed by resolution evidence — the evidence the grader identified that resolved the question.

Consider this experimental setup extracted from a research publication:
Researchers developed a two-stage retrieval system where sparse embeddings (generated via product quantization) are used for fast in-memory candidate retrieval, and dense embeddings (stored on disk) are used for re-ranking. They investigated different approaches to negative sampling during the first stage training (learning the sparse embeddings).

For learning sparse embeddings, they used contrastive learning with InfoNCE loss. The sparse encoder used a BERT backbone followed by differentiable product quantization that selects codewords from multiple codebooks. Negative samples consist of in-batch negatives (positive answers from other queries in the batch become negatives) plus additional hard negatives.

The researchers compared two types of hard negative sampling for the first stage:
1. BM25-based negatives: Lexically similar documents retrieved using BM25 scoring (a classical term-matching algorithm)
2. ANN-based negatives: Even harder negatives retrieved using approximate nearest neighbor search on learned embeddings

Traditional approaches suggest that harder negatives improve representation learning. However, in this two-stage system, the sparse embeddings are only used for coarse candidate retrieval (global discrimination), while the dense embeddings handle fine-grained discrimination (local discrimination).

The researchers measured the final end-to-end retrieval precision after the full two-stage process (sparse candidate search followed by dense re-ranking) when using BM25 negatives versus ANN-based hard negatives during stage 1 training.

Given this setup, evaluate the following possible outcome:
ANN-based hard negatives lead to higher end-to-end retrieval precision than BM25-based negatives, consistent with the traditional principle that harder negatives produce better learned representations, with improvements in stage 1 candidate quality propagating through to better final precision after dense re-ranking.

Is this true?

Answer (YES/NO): NO